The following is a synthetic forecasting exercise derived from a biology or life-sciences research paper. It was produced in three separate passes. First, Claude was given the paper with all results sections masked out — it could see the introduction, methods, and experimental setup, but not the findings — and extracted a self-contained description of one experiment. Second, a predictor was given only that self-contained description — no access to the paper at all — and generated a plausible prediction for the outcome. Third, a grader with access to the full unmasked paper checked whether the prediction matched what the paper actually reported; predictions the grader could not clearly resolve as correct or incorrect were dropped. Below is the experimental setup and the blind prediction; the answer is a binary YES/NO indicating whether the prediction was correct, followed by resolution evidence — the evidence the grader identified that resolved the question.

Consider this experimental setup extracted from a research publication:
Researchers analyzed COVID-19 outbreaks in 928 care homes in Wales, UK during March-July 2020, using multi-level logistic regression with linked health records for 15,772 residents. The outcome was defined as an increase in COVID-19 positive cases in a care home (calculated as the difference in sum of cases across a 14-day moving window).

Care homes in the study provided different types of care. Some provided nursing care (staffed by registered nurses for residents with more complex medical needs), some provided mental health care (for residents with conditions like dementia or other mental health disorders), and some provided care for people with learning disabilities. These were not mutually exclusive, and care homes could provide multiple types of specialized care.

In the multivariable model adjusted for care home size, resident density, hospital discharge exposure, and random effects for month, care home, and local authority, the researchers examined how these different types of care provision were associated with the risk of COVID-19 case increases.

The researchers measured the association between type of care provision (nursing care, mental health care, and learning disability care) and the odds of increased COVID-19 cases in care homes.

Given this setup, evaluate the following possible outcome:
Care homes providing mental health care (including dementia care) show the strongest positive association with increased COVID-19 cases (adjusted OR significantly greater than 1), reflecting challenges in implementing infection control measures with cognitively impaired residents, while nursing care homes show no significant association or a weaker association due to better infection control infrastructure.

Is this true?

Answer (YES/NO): NO